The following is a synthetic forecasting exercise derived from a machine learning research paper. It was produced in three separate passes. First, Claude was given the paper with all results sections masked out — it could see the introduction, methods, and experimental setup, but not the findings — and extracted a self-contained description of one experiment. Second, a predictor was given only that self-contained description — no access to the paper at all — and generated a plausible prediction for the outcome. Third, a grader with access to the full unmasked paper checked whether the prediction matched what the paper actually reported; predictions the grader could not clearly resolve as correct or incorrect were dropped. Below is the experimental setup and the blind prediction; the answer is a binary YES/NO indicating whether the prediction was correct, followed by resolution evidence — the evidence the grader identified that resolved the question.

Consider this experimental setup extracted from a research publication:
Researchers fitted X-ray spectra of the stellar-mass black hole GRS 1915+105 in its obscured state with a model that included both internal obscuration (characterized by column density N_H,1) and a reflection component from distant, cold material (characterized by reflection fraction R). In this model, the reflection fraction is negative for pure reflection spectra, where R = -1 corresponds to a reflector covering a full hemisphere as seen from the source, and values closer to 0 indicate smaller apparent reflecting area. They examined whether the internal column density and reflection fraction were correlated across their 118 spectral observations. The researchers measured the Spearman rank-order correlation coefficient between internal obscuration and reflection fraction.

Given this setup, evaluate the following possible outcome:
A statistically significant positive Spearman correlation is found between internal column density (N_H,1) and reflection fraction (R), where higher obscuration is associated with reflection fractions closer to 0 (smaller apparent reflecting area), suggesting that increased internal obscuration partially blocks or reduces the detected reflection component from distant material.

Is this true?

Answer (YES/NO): NO